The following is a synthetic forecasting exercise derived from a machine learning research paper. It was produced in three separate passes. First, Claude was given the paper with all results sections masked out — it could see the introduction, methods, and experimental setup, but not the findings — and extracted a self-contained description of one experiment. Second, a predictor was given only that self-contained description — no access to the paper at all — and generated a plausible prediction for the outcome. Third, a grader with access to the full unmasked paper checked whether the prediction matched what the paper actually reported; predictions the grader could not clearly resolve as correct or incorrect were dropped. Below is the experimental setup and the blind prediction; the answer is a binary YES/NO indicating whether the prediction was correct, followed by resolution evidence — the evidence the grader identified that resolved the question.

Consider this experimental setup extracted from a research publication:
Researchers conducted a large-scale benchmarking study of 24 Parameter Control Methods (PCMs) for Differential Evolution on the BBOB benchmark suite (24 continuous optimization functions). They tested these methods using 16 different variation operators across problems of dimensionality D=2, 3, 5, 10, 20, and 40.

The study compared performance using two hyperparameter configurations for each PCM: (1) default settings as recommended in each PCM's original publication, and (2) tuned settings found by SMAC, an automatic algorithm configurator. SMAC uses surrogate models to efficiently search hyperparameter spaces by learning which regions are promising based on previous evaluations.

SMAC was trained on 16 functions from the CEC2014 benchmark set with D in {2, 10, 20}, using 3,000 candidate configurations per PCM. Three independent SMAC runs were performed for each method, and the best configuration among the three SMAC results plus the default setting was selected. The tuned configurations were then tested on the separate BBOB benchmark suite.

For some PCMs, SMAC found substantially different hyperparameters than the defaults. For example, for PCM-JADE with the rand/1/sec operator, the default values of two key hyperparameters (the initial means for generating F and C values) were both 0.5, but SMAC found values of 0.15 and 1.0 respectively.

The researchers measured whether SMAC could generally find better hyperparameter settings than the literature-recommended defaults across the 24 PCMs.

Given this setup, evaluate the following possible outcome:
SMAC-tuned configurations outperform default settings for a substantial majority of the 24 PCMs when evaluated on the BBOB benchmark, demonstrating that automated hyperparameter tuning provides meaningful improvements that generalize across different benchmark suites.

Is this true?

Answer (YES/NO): NO